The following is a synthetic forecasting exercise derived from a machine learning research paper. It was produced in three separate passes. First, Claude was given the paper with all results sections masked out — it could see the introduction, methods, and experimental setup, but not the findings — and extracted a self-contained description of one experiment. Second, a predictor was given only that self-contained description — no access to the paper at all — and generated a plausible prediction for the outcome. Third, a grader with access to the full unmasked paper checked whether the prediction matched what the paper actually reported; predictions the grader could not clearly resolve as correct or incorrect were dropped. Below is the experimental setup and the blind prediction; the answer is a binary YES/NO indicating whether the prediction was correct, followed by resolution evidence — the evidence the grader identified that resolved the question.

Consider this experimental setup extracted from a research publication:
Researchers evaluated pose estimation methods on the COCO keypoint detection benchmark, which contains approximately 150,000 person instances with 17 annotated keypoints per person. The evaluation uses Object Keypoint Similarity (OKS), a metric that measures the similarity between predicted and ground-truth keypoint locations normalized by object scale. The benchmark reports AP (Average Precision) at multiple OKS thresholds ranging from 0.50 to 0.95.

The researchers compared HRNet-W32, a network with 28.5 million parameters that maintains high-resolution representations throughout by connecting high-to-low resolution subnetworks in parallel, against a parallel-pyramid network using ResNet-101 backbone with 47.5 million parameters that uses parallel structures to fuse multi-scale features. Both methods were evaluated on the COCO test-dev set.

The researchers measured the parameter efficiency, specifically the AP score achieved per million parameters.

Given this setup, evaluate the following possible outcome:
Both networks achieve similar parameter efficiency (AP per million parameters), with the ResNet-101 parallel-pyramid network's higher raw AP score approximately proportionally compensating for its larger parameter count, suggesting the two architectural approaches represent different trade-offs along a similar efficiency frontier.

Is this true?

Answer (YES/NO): NO